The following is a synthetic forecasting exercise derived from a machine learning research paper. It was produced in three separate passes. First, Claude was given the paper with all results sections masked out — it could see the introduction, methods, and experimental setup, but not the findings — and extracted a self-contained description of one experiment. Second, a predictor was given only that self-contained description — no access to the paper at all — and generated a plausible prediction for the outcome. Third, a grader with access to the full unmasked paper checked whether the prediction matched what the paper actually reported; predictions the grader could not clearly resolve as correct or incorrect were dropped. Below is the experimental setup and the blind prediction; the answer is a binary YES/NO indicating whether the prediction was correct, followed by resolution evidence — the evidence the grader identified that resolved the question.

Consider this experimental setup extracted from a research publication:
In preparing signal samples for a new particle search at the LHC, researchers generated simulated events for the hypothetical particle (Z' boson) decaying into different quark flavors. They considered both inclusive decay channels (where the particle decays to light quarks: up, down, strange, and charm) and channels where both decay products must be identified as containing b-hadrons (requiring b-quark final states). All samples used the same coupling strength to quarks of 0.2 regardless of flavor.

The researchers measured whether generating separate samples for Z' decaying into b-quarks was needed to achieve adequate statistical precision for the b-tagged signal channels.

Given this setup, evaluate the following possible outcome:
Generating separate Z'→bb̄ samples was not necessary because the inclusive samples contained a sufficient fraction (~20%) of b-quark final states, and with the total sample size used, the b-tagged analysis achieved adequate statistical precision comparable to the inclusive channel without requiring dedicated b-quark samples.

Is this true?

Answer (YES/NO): NO